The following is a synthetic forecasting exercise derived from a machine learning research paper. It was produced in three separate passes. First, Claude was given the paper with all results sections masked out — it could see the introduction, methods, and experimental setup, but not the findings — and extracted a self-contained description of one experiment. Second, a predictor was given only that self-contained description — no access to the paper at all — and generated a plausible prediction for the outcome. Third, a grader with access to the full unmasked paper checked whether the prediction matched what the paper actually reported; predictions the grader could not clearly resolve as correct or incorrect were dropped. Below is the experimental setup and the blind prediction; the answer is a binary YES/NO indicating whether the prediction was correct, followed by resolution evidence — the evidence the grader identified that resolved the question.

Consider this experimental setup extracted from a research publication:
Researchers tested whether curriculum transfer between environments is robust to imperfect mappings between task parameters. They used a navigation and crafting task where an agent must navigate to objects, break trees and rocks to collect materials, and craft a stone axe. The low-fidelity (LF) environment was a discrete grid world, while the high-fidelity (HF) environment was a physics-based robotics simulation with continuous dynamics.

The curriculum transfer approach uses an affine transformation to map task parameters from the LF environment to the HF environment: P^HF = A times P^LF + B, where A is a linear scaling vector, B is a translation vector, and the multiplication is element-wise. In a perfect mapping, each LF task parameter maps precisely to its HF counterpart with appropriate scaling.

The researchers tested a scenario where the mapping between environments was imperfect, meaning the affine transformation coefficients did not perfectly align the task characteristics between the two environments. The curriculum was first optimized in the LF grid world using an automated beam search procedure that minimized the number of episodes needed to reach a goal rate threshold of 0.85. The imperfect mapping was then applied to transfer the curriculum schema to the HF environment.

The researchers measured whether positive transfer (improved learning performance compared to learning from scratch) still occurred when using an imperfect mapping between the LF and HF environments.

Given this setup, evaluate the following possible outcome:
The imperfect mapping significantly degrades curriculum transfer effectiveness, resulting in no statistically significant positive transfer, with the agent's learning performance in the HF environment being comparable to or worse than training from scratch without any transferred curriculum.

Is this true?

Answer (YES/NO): NO